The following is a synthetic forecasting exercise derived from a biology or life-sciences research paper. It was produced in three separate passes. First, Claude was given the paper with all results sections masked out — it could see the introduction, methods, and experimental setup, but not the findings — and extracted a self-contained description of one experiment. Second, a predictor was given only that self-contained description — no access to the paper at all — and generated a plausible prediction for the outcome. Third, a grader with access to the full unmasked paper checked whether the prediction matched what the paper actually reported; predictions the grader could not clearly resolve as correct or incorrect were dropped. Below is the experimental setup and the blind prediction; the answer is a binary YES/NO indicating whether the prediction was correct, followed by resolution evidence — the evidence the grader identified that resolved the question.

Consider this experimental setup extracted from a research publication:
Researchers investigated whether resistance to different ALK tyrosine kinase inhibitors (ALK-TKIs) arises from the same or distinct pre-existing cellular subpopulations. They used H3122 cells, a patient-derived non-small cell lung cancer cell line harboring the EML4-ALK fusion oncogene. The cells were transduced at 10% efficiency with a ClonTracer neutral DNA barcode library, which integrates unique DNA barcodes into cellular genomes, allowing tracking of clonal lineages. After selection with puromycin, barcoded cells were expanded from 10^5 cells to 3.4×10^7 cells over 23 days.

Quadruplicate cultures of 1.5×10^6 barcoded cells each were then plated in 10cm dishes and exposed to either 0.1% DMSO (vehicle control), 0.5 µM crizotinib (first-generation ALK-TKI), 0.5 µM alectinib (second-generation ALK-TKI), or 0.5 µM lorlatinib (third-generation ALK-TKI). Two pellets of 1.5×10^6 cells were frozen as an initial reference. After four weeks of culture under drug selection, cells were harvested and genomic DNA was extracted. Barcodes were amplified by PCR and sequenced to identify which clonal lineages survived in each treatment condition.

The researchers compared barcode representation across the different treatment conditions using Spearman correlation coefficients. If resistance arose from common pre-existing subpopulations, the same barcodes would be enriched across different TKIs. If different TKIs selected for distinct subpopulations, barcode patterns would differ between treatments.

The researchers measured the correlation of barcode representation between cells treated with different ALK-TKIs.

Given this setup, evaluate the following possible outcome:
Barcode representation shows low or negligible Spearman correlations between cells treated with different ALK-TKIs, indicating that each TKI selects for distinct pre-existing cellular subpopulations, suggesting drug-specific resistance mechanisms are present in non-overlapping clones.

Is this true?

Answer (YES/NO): NO